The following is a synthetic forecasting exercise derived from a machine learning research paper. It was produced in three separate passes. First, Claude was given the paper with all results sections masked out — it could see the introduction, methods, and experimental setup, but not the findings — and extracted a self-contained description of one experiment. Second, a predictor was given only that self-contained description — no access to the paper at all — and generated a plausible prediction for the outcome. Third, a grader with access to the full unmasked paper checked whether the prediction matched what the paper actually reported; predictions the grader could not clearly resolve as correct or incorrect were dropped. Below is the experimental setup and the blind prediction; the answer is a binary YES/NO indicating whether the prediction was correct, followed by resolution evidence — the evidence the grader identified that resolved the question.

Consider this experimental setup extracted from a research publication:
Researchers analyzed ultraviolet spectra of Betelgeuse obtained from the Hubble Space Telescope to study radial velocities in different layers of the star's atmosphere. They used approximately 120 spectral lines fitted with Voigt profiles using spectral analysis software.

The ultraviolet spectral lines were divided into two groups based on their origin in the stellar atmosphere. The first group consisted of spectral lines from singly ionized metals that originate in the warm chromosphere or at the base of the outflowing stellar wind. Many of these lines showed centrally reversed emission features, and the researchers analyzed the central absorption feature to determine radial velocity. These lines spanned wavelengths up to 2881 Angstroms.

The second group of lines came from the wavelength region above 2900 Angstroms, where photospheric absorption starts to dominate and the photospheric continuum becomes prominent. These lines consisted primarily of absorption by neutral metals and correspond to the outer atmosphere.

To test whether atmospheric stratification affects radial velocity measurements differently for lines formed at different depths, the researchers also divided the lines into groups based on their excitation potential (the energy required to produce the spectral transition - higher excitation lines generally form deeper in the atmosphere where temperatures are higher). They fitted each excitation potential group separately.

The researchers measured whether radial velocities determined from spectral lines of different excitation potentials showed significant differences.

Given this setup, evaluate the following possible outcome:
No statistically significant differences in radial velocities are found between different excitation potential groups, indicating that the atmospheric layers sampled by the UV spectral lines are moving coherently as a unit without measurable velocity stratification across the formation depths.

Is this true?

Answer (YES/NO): YES